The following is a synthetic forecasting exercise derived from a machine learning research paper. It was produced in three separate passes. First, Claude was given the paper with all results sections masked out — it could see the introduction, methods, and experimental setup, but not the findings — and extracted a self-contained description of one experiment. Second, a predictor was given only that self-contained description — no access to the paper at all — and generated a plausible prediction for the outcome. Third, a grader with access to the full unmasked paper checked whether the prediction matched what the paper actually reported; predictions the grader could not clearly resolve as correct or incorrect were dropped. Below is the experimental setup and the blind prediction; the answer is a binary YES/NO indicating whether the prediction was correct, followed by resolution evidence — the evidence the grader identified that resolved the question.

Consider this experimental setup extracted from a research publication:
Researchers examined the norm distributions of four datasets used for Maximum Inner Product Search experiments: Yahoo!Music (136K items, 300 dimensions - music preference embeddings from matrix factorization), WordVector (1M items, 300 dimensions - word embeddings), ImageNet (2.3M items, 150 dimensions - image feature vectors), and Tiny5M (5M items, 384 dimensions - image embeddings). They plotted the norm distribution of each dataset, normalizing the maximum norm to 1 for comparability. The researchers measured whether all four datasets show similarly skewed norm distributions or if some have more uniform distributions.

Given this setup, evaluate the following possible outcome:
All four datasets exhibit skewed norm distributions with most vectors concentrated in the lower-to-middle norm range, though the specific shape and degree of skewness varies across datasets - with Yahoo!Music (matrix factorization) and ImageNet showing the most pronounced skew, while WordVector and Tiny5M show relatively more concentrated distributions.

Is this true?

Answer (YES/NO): NO